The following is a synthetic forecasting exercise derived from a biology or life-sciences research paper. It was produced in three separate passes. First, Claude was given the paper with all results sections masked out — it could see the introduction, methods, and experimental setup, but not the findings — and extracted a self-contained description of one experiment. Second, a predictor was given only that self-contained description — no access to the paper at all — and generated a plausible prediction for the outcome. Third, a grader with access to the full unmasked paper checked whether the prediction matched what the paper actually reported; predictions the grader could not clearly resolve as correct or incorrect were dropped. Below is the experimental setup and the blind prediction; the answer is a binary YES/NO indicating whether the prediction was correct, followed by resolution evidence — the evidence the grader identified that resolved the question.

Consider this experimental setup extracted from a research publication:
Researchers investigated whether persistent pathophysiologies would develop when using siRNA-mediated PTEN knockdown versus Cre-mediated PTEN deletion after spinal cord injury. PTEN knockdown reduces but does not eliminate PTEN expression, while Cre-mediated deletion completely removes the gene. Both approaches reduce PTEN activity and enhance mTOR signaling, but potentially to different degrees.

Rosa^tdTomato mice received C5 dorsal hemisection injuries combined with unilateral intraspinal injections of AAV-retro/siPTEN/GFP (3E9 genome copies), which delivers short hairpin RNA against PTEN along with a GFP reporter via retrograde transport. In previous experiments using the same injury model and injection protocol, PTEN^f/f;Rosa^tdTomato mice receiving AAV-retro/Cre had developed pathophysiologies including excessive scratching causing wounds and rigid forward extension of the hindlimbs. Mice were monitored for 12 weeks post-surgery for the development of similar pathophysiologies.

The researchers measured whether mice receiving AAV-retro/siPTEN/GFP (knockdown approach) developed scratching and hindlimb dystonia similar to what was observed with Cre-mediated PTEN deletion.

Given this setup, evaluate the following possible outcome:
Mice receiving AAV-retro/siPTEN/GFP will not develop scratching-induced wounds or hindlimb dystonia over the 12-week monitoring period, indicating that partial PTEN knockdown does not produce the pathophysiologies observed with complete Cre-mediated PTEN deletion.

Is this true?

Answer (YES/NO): NO